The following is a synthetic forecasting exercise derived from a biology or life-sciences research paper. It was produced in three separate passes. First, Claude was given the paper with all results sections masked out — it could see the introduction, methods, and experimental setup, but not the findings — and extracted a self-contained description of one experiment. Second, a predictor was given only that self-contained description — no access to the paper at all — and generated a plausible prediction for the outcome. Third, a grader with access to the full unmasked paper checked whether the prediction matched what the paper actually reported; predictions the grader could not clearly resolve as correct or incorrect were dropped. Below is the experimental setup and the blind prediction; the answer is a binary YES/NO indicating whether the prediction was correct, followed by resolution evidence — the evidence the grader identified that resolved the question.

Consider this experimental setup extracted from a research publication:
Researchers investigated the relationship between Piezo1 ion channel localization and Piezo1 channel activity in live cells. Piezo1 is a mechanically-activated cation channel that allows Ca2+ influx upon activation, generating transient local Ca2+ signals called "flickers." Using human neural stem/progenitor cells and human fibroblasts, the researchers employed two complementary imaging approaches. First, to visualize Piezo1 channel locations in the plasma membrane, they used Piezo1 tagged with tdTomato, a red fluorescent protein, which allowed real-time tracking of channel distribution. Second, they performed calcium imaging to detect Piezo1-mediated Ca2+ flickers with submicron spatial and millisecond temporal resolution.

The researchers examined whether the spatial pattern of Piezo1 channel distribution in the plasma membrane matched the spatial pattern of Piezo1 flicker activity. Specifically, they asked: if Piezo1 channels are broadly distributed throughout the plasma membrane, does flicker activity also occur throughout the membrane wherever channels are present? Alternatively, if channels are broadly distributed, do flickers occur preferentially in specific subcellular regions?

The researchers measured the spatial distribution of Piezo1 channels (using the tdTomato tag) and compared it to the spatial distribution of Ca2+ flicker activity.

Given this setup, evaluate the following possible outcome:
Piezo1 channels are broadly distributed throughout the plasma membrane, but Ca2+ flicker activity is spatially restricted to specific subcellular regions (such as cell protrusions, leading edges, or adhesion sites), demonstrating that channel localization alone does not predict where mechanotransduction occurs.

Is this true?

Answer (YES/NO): YES